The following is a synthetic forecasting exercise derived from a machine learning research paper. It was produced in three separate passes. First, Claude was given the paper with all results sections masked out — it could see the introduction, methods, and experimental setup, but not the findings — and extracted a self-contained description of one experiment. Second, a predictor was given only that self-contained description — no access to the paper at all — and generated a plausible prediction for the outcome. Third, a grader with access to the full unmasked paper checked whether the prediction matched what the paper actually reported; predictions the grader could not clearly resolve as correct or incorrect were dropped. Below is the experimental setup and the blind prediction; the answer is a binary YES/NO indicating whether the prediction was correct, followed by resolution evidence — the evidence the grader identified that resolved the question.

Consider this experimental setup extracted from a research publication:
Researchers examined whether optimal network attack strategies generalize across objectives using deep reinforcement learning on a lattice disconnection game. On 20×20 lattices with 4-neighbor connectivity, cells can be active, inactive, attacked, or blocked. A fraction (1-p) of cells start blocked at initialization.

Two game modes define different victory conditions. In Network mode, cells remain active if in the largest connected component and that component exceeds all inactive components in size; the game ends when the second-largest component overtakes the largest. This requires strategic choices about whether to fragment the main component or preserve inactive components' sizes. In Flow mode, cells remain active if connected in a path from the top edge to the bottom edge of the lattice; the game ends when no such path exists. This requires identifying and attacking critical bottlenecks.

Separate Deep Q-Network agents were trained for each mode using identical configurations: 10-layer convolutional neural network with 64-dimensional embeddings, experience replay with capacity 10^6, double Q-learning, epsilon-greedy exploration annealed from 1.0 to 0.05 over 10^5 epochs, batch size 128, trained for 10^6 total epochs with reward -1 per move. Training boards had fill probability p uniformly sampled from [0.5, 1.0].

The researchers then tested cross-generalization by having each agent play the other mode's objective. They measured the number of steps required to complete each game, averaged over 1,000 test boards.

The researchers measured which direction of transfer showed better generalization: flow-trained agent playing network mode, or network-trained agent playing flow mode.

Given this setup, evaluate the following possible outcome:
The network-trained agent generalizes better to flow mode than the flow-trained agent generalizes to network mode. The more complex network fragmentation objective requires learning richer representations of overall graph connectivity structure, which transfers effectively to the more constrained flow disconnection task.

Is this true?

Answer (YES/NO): YES